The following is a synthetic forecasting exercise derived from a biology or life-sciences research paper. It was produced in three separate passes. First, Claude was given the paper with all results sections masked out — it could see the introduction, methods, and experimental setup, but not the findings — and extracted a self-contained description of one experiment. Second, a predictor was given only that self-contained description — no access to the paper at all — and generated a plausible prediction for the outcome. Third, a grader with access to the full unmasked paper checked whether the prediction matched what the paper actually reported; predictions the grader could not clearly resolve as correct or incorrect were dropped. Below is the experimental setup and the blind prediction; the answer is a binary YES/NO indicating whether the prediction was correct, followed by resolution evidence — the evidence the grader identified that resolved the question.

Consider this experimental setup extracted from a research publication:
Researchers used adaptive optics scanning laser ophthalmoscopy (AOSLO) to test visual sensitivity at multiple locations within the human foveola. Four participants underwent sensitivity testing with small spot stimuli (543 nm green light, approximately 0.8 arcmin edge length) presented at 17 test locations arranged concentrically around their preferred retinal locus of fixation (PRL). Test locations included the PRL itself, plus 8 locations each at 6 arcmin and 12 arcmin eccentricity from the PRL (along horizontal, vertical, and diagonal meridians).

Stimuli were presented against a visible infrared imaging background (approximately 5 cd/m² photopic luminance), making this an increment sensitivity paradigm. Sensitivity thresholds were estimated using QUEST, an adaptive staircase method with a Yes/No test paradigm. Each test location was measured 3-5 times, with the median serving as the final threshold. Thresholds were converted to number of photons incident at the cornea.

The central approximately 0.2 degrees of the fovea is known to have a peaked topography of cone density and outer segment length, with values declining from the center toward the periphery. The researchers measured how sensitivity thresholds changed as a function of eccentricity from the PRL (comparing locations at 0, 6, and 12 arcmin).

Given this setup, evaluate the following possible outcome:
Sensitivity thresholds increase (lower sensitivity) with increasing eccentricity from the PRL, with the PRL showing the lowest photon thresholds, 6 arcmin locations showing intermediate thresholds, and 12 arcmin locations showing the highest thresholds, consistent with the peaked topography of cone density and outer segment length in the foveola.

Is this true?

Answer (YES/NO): NO